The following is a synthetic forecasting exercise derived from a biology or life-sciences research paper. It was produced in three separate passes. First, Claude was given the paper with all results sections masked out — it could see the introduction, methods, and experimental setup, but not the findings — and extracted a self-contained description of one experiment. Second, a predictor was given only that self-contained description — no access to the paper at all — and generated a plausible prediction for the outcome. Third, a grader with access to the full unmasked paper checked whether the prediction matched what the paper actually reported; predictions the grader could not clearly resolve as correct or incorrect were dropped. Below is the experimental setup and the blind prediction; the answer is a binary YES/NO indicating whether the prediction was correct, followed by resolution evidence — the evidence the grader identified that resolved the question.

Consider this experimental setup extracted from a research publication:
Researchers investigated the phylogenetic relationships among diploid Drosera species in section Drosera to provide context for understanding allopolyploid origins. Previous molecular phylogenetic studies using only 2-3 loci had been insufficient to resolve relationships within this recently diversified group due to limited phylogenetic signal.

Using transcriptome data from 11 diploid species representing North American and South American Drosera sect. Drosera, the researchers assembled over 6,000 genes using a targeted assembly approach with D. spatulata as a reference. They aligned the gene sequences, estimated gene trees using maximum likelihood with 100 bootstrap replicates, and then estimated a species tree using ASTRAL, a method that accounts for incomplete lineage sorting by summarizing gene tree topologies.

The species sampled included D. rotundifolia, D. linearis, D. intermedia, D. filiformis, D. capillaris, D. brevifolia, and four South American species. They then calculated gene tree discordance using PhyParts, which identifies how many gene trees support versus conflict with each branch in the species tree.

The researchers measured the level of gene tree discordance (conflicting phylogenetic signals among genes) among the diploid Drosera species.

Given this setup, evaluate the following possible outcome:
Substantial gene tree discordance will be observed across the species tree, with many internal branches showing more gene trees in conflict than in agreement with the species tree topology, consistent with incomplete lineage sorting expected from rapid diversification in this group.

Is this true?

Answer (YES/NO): NO